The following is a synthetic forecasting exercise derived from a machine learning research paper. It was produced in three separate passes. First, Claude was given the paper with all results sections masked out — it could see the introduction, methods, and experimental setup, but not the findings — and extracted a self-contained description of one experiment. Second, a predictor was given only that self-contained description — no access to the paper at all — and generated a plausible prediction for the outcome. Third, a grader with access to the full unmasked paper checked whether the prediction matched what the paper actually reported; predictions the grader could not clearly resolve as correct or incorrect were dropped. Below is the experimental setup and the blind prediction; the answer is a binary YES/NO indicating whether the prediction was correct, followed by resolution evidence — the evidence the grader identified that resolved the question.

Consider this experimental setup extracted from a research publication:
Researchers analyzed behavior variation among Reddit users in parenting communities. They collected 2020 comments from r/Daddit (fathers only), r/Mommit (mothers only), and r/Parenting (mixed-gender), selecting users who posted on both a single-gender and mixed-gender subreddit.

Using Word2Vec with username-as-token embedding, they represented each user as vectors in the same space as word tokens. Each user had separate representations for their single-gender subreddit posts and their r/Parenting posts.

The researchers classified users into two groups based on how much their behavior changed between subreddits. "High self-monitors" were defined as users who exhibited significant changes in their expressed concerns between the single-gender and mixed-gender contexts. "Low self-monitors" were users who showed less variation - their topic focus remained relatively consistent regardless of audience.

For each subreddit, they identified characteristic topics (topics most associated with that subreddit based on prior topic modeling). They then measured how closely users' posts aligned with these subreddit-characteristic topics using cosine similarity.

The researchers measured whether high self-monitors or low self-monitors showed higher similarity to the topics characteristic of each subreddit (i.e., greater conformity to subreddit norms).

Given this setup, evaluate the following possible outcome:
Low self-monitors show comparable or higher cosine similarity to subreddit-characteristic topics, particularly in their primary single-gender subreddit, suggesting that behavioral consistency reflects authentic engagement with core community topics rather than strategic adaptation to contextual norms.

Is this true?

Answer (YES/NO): NO